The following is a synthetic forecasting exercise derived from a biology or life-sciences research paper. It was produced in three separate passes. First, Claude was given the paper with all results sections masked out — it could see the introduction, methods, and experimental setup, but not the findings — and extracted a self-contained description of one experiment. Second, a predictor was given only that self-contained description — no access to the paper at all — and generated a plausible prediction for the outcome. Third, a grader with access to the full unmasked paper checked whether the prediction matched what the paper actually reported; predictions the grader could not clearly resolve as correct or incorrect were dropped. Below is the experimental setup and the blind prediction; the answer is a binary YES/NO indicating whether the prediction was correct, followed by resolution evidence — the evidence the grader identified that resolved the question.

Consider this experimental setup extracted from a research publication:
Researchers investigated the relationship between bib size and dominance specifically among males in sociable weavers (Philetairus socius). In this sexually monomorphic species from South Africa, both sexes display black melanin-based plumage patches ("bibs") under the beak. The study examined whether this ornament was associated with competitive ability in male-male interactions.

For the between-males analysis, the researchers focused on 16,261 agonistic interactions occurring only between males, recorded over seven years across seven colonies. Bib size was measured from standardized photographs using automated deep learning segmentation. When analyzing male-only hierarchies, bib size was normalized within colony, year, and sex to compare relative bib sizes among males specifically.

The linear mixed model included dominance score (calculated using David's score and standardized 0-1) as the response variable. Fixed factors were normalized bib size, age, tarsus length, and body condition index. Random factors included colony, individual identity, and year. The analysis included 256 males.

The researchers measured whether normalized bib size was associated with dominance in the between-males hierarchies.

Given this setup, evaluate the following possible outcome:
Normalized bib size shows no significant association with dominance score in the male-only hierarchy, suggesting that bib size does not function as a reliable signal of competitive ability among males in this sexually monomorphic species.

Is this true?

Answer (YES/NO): YES